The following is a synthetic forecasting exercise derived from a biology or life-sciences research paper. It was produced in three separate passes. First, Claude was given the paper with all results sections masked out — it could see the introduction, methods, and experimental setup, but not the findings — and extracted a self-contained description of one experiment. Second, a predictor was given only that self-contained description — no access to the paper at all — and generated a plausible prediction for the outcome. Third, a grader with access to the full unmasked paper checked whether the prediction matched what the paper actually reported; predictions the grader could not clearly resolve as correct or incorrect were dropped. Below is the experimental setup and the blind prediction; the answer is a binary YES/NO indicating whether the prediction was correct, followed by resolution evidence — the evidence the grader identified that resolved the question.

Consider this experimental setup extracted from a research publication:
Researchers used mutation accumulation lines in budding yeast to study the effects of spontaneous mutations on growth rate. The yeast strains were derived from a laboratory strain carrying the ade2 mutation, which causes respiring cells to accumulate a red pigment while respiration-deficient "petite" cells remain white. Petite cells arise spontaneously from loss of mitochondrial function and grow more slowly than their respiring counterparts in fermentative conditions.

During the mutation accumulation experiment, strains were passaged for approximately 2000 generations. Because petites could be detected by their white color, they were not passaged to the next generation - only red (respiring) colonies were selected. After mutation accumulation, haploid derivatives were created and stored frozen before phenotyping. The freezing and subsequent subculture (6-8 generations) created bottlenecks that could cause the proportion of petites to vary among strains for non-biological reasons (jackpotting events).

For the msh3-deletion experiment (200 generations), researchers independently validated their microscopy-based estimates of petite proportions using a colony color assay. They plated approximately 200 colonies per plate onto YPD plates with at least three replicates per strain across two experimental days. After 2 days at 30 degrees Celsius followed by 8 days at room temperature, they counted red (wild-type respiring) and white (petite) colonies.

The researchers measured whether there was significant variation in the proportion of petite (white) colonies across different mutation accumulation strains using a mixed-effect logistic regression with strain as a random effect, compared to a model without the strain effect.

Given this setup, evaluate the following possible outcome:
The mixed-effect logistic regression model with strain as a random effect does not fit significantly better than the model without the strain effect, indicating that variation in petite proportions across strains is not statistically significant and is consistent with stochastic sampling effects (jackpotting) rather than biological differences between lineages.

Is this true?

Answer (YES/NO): NO